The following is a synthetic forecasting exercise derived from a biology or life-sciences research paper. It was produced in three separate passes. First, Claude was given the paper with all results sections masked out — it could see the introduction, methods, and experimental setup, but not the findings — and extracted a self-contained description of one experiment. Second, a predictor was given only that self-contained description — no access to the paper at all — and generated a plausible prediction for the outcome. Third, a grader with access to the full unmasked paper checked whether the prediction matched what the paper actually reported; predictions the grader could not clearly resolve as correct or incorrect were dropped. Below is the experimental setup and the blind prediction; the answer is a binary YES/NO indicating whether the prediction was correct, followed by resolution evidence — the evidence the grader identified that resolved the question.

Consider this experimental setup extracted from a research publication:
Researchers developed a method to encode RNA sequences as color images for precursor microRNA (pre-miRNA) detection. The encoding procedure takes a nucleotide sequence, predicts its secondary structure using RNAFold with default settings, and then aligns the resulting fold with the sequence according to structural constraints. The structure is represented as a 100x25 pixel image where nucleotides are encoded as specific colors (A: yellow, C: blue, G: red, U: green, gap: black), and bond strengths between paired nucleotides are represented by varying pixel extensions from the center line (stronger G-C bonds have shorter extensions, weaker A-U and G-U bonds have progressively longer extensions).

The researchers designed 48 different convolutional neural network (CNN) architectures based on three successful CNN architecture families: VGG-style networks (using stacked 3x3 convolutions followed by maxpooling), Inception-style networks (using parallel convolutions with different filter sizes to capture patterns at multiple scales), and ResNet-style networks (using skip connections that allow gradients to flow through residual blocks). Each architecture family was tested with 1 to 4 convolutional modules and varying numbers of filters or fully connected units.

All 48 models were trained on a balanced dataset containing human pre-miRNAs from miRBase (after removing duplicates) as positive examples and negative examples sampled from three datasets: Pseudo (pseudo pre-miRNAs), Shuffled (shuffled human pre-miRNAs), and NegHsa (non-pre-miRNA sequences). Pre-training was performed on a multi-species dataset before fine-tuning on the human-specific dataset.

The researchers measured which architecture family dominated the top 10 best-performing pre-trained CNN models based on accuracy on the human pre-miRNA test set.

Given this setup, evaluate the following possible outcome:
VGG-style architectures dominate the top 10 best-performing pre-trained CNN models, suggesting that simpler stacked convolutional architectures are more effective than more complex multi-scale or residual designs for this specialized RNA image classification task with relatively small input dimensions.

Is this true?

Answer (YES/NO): YES